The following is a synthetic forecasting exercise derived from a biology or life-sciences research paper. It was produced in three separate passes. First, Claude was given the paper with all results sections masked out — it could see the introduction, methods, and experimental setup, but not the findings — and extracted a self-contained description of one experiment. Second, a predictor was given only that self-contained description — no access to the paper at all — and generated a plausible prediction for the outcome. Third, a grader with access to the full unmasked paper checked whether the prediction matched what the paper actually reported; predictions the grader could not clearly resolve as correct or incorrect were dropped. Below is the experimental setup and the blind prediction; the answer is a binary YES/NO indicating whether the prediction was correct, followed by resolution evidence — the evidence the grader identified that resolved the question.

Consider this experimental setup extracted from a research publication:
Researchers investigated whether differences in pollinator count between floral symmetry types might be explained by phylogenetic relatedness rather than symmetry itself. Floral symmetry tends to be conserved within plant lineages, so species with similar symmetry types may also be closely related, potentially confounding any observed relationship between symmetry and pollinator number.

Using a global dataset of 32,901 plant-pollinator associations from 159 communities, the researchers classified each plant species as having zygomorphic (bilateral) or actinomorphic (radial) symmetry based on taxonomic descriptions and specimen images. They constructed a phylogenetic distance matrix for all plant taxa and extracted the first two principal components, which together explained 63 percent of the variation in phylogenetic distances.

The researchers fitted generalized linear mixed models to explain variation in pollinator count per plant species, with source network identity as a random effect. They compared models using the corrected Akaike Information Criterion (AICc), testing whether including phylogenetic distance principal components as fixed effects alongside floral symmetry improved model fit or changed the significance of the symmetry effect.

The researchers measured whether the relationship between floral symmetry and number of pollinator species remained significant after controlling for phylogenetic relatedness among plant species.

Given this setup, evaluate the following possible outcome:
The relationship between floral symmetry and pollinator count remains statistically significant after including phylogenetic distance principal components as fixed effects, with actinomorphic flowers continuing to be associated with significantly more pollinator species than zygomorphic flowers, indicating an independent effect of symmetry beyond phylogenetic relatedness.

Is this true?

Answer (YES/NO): YES